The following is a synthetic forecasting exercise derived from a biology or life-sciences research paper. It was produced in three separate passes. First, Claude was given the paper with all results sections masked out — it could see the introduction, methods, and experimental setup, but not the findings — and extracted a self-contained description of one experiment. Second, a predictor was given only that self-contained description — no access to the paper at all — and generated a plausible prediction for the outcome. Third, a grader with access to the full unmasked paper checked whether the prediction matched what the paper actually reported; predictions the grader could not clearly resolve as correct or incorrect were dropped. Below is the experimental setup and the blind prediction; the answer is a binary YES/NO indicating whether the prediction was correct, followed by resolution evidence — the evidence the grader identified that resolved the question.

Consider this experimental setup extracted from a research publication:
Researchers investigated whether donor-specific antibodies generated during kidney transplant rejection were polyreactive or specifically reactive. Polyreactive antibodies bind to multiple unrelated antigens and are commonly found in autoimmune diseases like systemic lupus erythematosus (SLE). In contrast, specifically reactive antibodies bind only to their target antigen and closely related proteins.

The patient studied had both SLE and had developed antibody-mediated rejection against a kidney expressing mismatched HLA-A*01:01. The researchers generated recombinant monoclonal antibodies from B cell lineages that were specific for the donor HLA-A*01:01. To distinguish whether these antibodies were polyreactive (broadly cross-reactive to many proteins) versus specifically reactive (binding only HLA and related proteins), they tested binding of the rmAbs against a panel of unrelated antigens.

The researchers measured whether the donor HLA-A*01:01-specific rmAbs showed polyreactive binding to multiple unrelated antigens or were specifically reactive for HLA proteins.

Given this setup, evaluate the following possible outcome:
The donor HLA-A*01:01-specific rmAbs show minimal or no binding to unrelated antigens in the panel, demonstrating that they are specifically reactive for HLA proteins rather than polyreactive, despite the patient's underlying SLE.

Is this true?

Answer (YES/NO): YES